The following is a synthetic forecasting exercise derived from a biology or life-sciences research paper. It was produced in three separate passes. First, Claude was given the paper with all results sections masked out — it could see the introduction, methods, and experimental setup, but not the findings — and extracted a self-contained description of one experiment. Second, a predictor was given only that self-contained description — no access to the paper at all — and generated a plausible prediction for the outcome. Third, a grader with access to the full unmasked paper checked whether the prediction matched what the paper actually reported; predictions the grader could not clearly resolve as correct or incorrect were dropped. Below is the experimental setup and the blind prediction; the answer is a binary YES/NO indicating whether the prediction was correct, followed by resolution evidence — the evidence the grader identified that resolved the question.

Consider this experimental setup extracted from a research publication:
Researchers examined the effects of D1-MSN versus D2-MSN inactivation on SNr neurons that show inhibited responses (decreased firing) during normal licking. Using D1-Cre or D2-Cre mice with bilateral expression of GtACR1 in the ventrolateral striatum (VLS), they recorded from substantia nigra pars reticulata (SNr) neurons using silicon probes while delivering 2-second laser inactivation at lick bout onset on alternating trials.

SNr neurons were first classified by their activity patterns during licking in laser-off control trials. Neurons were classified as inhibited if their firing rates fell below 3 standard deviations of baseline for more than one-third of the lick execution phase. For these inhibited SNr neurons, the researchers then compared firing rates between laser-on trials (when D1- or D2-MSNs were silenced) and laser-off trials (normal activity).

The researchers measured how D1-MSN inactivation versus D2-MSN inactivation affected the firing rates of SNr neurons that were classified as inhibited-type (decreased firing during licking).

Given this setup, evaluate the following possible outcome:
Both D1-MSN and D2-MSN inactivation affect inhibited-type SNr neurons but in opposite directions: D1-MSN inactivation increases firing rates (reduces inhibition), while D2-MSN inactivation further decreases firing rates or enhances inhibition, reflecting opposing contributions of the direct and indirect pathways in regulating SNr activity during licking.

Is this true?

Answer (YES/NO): YES